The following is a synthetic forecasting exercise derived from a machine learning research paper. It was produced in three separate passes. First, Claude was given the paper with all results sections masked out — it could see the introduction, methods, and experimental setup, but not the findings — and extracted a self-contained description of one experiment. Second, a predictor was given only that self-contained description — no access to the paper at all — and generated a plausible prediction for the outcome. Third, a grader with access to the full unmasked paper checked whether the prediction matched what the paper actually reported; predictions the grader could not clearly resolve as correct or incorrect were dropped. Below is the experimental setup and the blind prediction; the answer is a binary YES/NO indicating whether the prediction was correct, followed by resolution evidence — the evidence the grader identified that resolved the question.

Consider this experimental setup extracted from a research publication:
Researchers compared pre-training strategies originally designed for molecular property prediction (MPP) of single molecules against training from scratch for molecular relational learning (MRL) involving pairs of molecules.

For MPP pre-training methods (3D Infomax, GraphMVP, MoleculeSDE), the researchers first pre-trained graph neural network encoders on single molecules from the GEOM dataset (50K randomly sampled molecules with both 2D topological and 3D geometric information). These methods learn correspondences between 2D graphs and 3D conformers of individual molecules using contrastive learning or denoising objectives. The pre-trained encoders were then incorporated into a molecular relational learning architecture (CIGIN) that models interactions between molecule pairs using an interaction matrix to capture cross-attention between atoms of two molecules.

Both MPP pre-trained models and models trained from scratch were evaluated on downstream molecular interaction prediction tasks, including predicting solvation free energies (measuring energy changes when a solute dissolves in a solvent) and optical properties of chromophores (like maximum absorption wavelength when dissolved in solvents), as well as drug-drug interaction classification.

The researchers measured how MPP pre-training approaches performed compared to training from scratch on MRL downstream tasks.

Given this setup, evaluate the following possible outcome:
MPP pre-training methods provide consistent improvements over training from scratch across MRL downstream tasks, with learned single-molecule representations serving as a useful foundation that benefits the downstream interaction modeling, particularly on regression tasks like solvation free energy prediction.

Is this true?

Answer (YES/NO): NO